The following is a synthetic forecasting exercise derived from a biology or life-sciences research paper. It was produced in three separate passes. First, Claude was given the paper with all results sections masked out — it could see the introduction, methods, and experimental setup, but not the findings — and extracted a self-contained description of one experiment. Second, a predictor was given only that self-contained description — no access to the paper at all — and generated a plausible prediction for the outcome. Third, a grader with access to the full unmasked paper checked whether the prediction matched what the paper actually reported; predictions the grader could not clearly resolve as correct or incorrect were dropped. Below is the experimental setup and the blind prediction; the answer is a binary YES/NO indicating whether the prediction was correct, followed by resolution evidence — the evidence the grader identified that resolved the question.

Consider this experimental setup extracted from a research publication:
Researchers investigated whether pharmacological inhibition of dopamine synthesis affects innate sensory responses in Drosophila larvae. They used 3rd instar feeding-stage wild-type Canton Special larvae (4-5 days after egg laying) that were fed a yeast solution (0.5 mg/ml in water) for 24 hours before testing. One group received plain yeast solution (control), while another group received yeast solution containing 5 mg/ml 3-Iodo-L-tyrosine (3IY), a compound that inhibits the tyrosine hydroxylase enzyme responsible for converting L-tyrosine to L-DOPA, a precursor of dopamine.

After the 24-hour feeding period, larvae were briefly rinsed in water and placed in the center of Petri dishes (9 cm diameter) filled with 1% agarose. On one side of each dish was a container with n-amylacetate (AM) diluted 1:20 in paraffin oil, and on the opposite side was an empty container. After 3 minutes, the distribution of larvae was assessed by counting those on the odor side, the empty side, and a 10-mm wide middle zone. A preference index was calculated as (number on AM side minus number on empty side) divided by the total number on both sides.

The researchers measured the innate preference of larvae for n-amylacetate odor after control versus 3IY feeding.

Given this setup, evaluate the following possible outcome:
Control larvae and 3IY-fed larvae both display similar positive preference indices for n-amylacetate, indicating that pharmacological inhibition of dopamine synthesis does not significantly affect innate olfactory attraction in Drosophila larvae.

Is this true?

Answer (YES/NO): NO